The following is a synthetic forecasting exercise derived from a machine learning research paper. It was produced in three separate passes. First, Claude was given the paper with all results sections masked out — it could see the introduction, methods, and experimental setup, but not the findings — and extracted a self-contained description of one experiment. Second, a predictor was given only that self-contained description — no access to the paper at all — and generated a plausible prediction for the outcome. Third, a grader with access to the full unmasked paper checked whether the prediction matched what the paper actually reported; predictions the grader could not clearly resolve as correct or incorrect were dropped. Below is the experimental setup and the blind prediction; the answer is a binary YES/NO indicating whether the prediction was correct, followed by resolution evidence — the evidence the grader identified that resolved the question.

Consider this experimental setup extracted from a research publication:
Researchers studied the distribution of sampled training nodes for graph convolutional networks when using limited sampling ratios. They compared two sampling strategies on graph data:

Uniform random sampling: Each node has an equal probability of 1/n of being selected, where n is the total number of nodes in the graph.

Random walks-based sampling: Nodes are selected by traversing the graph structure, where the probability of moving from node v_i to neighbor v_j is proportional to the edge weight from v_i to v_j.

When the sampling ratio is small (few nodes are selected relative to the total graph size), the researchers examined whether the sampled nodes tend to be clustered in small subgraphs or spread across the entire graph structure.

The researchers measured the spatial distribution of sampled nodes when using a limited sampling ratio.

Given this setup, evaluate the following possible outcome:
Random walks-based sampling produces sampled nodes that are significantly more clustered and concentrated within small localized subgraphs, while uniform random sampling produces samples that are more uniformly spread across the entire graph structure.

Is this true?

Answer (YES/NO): NO